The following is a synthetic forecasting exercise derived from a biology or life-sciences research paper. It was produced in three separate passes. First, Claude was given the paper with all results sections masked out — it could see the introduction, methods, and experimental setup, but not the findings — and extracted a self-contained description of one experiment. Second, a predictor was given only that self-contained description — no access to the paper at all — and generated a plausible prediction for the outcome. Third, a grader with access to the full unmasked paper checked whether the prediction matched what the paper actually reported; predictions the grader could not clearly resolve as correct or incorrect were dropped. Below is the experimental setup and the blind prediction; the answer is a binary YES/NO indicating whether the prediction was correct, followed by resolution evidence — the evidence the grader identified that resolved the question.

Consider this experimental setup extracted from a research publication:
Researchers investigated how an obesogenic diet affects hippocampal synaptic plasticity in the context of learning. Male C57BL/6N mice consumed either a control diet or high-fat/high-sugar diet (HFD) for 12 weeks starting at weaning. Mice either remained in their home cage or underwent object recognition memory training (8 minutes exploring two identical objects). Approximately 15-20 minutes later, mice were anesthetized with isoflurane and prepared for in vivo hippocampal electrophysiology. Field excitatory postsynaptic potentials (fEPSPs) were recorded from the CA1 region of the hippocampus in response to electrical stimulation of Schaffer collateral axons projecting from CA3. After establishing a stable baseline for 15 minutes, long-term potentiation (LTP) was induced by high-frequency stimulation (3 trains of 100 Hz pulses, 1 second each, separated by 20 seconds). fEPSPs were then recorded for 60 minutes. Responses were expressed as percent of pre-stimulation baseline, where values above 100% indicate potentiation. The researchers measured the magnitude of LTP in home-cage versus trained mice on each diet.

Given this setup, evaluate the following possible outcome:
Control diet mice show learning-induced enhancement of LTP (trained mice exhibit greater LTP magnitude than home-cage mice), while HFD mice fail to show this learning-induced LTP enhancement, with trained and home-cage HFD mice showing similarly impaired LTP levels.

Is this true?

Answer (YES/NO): NO